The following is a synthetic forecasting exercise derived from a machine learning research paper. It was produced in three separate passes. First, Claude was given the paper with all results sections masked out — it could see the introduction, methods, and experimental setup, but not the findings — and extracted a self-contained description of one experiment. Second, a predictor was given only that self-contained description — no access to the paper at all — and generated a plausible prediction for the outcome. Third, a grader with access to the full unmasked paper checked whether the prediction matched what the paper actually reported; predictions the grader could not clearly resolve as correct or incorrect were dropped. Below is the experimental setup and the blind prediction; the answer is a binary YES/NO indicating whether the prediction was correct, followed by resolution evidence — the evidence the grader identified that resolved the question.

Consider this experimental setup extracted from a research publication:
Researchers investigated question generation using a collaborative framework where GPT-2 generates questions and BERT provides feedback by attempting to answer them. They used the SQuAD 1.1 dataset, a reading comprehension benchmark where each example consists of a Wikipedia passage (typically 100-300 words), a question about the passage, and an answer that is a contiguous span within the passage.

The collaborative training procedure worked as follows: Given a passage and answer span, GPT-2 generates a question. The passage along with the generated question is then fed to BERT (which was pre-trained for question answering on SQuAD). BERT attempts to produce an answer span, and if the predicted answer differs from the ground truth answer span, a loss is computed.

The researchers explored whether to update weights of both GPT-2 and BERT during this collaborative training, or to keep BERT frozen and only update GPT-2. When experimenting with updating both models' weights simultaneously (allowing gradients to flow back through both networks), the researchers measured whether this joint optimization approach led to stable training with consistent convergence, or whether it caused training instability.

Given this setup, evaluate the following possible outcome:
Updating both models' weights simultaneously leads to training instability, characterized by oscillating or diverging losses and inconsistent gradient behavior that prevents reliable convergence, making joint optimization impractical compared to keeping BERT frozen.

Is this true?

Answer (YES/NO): NO